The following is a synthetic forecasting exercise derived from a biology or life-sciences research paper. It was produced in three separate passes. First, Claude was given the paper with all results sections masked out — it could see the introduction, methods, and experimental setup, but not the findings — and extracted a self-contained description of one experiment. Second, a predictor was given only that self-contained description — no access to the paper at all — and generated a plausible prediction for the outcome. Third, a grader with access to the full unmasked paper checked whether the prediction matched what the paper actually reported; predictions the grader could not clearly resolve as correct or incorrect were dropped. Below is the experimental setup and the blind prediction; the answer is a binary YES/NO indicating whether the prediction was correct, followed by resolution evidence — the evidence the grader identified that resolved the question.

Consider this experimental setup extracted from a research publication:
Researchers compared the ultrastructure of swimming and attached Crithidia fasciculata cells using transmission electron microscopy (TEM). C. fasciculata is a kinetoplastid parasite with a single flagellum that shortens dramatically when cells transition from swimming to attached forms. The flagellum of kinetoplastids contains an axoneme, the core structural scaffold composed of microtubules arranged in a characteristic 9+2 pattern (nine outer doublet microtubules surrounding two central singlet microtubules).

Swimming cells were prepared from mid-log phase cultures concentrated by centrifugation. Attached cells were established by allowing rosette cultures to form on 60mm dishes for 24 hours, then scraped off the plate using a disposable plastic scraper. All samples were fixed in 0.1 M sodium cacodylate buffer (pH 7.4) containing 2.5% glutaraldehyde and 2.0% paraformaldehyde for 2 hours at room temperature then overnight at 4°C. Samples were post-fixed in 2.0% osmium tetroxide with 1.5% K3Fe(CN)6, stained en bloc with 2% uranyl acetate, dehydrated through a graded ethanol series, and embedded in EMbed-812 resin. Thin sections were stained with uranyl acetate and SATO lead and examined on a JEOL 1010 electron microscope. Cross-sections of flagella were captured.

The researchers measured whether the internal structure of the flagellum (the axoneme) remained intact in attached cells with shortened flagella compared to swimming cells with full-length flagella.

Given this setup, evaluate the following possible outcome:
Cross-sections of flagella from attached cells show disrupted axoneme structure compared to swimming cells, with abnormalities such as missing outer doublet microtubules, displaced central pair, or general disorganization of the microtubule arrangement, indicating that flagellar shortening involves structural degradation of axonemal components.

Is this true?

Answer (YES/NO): NO